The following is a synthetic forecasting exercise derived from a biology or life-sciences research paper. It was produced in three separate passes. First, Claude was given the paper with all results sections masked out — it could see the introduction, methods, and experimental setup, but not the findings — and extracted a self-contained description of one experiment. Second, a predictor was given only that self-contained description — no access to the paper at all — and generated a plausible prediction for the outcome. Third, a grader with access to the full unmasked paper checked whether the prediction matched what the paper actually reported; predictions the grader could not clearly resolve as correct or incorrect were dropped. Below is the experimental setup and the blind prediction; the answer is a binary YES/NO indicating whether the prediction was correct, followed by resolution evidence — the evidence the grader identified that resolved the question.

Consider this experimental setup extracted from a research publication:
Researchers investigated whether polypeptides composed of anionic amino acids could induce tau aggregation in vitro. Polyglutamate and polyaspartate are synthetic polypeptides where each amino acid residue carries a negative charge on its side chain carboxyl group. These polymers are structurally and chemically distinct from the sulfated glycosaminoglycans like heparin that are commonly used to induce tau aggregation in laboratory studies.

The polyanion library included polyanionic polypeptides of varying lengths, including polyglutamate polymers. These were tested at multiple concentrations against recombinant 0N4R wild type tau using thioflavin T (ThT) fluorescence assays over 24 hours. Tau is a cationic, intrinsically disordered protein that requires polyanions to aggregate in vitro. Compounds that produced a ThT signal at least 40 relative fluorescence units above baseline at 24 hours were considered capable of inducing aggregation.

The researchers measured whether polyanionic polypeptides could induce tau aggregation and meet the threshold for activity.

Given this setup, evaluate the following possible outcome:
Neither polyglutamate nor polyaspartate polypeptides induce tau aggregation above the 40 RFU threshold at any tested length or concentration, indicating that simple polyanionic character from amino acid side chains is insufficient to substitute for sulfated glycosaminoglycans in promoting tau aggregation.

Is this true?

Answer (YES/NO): NO